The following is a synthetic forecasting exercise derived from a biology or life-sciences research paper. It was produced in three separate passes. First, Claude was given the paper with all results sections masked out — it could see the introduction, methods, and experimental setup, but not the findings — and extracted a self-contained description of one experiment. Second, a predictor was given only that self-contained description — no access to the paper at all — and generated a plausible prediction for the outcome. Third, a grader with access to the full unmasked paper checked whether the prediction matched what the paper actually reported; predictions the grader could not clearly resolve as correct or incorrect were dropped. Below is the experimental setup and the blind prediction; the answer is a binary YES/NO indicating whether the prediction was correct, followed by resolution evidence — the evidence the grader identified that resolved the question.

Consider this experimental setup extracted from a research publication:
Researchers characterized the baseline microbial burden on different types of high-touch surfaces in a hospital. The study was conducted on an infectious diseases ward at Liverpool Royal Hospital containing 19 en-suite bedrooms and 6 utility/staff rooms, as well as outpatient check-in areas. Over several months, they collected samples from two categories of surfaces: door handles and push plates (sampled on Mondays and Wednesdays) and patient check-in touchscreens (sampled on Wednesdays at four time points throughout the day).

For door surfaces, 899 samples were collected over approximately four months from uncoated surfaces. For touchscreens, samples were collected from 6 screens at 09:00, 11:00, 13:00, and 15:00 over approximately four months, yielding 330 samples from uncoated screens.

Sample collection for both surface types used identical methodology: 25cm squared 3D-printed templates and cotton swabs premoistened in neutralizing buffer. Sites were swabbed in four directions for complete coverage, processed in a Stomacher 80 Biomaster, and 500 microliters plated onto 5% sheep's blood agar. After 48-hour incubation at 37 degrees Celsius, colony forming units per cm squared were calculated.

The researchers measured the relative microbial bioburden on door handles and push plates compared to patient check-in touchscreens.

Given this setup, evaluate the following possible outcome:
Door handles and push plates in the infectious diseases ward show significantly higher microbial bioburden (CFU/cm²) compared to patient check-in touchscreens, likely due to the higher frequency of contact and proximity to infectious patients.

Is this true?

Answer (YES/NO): YES